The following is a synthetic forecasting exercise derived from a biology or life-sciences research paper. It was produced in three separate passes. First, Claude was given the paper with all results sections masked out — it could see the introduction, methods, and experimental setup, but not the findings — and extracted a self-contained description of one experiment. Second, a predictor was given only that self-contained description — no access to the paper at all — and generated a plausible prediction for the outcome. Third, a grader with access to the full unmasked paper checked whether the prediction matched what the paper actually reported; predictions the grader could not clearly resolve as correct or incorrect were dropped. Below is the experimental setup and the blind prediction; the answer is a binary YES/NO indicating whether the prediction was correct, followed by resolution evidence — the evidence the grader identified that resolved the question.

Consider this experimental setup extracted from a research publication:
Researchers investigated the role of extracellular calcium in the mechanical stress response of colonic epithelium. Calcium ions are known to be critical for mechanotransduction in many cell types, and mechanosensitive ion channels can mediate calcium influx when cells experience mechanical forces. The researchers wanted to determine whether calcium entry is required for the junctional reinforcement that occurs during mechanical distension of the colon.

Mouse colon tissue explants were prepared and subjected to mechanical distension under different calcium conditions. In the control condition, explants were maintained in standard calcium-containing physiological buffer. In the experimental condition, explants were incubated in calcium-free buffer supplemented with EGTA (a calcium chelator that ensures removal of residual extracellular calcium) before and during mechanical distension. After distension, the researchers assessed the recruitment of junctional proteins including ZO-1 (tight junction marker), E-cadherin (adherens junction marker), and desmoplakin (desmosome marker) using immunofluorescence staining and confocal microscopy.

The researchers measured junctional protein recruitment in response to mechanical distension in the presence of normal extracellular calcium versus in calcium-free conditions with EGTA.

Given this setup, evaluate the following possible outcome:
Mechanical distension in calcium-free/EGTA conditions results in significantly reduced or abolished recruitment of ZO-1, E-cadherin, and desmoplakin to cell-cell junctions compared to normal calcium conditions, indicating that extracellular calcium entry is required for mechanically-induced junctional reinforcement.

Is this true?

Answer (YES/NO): YES